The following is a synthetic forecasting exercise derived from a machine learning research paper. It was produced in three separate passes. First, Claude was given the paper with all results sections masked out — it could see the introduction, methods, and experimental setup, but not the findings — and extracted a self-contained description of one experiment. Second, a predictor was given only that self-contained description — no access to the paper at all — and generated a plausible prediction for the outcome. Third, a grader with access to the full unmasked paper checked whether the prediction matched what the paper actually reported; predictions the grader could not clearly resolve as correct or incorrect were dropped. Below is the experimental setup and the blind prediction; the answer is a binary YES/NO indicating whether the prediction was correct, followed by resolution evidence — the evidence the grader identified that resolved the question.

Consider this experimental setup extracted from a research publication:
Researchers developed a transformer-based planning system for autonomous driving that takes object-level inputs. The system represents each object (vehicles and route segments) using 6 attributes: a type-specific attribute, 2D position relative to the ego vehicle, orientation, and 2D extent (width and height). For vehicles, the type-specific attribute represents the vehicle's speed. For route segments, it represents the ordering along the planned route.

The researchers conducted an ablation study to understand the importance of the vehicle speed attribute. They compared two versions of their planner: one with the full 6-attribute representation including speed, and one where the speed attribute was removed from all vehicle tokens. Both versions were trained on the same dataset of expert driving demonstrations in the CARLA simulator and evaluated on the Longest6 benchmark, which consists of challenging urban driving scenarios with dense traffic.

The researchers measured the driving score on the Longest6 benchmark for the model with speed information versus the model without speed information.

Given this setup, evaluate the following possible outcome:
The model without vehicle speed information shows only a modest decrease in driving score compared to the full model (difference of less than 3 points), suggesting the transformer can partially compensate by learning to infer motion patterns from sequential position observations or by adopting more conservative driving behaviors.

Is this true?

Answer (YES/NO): NO